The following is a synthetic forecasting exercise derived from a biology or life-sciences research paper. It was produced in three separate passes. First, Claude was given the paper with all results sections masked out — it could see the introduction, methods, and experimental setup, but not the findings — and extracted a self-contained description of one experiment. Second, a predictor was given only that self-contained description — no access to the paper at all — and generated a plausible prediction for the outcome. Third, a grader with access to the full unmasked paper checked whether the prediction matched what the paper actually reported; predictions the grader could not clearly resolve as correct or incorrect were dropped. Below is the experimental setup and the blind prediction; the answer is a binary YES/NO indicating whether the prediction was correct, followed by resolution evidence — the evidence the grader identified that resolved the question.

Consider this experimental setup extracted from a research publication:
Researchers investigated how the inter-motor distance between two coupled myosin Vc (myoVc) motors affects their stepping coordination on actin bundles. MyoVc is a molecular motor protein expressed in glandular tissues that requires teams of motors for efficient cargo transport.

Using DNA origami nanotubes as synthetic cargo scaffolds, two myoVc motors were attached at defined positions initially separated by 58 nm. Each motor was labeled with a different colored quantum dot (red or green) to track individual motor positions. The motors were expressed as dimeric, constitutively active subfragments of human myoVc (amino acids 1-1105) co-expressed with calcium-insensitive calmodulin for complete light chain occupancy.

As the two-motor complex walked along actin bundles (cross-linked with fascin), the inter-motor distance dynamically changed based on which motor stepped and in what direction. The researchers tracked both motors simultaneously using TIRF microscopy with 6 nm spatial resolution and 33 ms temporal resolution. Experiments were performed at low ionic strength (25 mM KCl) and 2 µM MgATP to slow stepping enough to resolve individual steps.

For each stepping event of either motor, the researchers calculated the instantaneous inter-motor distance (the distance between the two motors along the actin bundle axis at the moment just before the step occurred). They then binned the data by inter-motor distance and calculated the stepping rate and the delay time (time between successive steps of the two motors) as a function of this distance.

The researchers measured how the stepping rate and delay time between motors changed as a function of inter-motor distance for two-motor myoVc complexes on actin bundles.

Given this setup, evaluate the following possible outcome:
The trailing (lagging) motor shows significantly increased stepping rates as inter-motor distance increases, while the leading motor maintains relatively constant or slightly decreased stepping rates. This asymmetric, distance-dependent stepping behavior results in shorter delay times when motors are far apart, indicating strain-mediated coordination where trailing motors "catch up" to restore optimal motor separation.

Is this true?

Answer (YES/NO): NO